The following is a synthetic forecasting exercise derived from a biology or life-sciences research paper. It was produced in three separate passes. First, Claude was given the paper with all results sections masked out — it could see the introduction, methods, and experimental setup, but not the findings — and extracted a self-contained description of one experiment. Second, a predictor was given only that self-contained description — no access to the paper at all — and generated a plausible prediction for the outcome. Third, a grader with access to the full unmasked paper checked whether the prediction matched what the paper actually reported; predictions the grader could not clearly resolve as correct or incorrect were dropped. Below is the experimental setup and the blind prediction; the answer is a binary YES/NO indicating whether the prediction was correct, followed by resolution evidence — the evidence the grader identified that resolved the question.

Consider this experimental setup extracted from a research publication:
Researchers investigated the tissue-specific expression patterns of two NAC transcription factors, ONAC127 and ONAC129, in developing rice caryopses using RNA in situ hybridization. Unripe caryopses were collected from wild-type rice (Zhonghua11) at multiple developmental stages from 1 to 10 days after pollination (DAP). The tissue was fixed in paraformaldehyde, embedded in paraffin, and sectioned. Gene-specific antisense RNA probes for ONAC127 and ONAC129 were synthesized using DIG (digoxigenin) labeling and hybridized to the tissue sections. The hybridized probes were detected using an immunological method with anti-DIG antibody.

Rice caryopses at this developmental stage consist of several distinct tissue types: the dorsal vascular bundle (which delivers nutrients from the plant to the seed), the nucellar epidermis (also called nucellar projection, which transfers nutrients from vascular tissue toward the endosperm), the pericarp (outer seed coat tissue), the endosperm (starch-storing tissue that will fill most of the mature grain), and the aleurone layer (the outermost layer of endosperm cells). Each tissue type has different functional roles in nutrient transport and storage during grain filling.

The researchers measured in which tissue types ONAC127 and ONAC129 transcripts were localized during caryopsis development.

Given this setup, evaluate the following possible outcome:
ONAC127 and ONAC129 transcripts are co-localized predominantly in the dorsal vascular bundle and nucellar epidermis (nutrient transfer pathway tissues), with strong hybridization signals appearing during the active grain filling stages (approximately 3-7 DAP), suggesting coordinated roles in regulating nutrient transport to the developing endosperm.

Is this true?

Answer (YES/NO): NO